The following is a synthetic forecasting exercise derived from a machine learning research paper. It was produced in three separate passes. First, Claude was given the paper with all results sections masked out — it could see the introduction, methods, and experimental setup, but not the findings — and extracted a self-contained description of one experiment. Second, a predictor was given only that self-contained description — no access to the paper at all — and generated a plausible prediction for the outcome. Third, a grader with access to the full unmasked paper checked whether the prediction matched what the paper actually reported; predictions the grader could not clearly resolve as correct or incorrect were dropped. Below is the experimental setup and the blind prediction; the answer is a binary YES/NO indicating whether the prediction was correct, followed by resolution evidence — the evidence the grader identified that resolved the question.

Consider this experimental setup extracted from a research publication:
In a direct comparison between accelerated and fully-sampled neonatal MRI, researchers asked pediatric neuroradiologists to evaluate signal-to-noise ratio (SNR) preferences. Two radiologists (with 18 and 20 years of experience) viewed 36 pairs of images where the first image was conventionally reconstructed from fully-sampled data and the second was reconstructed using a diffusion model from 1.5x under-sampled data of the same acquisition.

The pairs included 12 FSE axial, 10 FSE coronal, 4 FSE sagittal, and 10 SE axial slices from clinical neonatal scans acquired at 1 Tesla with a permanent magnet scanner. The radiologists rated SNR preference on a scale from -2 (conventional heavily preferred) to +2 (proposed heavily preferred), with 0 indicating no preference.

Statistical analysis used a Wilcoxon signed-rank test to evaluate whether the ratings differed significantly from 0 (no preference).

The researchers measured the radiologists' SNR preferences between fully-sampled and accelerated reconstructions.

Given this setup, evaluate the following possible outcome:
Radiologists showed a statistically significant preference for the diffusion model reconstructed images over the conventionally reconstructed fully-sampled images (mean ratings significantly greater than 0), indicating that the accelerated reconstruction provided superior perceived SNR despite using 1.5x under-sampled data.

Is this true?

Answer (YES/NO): NO